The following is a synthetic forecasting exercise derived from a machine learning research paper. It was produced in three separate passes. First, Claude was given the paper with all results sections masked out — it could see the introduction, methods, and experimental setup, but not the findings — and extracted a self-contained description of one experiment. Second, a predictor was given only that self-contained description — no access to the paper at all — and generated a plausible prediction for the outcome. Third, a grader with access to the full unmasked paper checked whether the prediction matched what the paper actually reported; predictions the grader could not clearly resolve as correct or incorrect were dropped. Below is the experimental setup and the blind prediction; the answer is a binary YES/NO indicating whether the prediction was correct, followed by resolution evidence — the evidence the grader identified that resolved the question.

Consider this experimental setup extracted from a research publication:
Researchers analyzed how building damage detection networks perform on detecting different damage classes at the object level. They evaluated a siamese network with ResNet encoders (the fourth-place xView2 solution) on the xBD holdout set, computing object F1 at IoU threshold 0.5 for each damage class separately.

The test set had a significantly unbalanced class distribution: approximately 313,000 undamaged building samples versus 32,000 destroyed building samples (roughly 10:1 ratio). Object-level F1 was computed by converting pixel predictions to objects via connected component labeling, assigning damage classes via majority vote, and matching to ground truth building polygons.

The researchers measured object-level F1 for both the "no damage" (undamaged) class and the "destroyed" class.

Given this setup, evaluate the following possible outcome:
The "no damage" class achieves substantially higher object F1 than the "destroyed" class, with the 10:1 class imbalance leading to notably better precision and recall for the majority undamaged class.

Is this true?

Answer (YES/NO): NO